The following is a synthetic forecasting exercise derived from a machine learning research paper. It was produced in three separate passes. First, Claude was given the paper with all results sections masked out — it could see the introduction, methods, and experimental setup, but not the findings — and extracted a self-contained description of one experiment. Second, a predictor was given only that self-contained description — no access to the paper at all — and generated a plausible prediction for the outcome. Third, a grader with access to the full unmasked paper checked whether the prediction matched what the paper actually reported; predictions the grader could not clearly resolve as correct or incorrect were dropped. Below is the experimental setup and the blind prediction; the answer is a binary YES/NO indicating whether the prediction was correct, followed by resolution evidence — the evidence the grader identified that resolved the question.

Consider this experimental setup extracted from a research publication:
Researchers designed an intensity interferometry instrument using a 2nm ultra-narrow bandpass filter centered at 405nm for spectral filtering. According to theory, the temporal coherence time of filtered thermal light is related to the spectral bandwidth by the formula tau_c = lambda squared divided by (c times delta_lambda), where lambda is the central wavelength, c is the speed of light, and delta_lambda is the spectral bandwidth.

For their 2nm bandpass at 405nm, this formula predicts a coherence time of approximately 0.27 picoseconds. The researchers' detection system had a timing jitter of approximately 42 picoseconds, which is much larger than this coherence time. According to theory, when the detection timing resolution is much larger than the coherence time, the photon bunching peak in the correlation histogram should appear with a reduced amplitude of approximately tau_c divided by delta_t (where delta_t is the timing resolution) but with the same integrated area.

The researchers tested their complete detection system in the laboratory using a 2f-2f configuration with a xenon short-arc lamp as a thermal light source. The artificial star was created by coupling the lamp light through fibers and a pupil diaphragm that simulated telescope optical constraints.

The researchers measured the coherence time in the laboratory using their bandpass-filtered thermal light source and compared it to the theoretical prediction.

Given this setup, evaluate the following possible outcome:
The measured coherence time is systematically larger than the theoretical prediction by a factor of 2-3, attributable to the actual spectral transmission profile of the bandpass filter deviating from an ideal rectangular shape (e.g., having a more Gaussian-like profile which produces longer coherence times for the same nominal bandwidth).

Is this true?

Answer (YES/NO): NO